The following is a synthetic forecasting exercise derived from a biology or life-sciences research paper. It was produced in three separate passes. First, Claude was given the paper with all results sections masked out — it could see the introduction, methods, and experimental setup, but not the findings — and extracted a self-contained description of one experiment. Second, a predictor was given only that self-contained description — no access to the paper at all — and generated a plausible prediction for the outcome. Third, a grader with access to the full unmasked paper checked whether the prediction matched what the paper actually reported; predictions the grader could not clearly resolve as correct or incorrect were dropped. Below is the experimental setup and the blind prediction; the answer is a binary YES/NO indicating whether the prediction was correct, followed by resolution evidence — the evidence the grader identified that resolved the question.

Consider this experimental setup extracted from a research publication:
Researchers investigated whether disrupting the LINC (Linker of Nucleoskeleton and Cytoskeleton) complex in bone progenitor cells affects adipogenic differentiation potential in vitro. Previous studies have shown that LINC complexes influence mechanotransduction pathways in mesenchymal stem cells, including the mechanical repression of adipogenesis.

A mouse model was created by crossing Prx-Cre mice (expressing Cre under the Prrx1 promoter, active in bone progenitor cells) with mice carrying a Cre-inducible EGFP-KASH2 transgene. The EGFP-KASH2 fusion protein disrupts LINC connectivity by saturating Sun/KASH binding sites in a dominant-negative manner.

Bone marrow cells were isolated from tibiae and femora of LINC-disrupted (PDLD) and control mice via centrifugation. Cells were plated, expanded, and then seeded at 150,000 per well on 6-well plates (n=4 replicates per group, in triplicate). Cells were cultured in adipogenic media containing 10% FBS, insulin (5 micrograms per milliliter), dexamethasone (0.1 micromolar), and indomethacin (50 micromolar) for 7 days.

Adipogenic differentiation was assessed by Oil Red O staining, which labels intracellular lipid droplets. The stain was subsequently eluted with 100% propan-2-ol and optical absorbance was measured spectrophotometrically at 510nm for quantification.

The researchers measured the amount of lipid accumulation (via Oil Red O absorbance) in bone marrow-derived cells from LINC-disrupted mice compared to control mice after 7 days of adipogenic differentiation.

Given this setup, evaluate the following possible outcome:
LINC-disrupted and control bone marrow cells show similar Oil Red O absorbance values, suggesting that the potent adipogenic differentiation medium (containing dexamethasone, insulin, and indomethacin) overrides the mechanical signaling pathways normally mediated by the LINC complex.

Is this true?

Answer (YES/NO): YES